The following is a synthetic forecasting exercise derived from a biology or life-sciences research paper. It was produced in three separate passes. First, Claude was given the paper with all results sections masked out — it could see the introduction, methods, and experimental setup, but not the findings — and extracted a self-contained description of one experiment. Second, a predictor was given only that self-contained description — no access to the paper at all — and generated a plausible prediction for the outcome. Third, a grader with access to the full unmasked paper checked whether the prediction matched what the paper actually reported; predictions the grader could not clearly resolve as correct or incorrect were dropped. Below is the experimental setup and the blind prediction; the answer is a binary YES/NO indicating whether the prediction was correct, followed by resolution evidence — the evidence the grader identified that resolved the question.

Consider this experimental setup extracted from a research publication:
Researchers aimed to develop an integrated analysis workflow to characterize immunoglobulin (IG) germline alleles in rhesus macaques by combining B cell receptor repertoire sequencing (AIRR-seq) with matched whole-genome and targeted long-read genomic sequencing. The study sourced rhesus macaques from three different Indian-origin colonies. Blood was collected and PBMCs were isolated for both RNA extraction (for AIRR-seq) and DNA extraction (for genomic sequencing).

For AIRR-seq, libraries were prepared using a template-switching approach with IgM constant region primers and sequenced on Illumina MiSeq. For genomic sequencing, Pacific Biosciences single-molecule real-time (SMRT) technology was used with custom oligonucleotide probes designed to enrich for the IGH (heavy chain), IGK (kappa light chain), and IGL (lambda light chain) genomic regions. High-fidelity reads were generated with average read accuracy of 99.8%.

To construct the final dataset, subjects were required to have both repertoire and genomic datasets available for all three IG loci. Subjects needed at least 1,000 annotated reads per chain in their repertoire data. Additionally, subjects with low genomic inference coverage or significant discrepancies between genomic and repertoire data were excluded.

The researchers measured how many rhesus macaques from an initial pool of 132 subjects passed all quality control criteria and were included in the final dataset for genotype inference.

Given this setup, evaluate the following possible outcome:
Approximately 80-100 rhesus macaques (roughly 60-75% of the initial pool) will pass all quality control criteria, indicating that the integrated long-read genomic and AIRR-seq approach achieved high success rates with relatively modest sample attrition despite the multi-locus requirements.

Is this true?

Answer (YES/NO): NO